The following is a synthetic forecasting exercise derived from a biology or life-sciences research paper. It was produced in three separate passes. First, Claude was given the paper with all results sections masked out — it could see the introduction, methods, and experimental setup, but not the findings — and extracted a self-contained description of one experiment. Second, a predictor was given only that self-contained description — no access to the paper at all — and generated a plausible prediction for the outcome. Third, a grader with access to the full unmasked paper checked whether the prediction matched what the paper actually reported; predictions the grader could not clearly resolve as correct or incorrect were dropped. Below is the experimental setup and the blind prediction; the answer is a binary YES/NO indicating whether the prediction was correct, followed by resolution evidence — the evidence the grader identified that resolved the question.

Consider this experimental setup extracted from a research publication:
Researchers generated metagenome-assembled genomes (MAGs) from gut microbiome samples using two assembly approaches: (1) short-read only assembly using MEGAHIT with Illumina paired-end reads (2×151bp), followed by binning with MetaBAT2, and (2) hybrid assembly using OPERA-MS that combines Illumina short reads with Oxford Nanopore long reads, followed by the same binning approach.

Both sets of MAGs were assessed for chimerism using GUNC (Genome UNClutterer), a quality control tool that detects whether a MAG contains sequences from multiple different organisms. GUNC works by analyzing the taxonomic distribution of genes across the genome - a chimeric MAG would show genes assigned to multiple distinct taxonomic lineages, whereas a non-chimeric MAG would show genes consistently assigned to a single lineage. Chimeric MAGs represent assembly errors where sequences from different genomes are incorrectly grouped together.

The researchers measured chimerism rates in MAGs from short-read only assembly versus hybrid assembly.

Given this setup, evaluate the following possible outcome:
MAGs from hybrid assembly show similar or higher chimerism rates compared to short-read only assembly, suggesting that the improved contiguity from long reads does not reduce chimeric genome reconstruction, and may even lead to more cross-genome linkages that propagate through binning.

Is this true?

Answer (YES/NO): NO